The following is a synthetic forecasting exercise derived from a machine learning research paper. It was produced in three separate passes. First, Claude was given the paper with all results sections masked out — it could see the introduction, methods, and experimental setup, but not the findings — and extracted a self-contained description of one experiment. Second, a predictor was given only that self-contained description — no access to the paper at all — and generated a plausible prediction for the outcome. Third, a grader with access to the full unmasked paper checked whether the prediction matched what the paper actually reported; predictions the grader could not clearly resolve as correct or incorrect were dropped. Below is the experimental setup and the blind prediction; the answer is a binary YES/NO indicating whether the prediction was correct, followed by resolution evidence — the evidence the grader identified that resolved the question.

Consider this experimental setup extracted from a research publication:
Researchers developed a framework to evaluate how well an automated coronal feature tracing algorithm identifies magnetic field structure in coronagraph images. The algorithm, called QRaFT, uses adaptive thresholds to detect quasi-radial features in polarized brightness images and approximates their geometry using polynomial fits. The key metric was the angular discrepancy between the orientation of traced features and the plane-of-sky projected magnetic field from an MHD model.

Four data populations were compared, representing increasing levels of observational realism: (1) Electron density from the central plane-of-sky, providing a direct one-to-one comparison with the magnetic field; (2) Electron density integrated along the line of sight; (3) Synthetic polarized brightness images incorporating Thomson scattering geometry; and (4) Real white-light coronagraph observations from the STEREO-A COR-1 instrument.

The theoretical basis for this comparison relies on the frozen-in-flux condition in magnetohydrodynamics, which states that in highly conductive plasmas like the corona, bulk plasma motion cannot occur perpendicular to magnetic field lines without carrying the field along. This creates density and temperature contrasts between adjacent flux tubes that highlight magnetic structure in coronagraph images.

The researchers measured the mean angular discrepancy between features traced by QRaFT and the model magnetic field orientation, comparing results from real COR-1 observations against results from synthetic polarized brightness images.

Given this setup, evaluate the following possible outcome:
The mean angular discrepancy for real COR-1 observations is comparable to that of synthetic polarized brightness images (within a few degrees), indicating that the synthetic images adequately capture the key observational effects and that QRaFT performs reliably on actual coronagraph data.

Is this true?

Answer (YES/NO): YES